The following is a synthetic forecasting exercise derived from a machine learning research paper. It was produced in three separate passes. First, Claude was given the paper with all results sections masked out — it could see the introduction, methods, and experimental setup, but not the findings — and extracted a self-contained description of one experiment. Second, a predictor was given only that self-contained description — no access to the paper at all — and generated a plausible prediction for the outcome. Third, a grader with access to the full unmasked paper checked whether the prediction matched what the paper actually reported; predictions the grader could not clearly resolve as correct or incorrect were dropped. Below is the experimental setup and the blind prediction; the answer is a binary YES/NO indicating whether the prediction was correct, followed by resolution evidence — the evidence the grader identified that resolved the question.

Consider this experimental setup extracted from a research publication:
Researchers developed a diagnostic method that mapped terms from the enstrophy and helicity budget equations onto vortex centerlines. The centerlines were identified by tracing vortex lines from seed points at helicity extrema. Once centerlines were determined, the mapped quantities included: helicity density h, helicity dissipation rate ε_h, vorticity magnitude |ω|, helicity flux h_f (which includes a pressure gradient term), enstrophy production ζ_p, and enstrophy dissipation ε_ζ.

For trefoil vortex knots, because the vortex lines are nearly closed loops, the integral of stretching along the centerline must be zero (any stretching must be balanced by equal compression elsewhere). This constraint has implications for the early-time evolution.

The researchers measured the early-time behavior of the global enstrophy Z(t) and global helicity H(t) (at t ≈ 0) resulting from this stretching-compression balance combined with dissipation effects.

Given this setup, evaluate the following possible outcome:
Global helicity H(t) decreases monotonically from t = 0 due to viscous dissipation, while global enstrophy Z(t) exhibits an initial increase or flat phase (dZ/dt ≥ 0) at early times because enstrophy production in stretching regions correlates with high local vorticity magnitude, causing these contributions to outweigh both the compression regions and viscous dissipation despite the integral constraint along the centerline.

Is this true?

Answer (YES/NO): NO